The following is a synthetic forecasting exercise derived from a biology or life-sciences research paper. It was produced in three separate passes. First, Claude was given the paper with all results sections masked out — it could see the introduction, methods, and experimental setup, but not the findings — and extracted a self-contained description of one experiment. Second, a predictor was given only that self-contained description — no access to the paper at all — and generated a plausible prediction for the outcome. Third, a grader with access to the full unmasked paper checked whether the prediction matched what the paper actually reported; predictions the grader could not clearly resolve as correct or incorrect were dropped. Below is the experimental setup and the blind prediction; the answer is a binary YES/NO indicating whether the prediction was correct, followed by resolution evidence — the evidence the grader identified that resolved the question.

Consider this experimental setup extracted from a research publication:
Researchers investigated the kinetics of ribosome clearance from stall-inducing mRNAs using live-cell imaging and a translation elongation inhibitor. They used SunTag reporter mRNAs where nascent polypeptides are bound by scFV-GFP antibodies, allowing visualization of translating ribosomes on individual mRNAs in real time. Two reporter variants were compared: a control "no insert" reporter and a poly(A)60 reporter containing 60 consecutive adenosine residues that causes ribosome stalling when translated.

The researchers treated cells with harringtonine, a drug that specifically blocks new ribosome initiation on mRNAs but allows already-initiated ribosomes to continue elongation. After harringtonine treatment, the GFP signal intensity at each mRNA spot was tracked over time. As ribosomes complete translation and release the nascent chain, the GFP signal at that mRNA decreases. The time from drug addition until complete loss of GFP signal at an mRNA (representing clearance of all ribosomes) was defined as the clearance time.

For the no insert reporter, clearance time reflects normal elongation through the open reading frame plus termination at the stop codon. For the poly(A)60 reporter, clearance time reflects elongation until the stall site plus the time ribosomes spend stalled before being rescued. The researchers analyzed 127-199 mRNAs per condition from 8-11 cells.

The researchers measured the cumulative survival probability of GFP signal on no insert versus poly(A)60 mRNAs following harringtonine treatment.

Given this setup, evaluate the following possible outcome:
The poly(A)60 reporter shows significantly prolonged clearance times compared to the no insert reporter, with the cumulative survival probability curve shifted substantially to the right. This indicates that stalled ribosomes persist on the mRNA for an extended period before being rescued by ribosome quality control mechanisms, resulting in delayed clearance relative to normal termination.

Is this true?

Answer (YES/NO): YES